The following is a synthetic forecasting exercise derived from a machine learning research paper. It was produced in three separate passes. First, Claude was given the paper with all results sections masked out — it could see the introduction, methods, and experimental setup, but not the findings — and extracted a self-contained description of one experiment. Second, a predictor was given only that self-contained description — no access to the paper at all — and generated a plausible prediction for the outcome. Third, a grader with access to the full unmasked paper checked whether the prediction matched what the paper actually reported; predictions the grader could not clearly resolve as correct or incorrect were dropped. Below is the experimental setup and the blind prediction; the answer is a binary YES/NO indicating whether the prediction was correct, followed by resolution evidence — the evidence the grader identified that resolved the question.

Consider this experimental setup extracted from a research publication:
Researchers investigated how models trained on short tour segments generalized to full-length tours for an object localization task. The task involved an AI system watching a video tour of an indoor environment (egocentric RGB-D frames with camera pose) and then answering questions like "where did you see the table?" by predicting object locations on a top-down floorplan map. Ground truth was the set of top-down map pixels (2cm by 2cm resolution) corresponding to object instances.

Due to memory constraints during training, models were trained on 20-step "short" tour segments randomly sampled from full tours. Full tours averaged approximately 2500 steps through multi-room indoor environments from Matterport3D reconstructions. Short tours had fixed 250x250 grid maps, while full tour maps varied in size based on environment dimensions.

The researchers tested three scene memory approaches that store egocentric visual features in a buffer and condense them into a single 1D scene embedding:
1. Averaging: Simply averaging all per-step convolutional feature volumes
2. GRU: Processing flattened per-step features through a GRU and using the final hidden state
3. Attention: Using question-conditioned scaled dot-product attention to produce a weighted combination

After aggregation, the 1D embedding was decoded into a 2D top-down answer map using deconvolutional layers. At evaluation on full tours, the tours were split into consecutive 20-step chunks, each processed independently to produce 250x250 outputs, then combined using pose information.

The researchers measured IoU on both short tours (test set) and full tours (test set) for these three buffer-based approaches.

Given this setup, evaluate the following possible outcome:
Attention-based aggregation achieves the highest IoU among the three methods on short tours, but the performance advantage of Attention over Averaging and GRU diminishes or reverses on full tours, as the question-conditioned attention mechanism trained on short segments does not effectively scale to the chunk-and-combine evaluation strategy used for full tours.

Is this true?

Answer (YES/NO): NO